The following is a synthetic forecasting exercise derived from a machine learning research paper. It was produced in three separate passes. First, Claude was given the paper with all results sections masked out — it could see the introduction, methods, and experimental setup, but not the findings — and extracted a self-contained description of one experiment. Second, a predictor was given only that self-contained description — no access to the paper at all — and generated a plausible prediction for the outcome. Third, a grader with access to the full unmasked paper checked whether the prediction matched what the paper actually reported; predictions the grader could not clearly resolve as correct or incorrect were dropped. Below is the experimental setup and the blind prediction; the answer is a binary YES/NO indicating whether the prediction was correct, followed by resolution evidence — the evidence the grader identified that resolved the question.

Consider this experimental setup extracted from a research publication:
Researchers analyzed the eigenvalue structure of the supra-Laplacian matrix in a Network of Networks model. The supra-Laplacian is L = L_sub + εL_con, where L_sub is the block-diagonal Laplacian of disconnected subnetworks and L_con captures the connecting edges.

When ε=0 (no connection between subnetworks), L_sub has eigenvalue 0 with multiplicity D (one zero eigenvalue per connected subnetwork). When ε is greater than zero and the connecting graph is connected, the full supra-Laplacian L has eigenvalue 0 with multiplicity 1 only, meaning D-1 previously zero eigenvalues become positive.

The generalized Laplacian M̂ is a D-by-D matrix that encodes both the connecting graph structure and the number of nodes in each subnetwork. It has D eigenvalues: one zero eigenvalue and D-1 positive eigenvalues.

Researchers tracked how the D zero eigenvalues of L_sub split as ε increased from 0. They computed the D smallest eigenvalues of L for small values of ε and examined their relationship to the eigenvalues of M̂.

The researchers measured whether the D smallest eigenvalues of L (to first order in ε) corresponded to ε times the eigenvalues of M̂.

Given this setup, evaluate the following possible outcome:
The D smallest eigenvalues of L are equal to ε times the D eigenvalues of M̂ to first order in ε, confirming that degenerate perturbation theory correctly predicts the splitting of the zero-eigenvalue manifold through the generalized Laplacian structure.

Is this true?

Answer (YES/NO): YES